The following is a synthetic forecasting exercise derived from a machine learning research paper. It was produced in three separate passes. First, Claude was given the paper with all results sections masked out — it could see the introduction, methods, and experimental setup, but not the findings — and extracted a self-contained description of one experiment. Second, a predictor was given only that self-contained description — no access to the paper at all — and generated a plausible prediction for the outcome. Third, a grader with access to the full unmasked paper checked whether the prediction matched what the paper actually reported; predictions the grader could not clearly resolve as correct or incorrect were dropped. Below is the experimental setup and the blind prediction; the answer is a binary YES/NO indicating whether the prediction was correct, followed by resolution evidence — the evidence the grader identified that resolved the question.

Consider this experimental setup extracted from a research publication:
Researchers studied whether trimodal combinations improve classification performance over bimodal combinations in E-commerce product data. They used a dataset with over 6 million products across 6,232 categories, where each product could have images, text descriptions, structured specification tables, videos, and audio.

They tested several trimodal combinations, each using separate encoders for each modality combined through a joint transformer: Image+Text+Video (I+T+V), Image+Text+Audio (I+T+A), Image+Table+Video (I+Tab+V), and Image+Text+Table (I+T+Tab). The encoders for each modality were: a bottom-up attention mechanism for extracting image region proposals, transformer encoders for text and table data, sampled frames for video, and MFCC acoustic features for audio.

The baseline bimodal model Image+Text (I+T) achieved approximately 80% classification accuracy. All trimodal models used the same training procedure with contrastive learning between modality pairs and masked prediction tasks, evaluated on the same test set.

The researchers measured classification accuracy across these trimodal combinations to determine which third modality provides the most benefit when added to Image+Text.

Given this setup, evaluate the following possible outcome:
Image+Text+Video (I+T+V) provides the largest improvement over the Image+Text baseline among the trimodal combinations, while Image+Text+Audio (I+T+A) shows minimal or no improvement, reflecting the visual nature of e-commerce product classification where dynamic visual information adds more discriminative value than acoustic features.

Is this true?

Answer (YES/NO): NO